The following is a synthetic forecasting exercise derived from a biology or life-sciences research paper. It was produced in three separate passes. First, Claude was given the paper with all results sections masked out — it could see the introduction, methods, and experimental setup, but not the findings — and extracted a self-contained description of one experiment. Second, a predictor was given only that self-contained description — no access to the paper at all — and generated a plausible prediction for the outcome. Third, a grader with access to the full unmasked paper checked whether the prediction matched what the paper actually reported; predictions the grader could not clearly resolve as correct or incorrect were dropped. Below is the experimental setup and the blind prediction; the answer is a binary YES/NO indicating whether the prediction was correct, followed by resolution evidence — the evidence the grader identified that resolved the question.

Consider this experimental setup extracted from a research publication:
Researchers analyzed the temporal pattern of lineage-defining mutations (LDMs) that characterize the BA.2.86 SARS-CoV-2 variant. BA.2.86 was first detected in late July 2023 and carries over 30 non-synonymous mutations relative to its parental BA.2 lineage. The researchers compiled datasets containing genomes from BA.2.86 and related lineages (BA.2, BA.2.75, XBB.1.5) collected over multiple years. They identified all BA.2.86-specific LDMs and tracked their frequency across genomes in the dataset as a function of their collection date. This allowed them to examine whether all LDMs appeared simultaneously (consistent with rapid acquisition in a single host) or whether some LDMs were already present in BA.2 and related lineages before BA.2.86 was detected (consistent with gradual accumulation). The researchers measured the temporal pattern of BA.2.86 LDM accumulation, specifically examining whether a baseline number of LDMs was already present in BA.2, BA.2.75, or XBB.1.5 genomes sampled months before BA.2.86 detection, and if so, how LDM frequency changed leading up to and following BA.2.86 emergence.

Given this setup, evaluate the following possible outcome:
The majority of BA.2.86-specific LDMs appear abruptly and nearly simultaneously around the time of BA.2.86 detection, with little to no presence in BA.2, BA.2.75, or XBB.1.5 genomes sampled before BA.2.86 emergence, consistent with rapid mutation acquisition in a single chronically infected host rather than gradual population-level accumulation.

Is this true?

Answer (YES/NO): NO